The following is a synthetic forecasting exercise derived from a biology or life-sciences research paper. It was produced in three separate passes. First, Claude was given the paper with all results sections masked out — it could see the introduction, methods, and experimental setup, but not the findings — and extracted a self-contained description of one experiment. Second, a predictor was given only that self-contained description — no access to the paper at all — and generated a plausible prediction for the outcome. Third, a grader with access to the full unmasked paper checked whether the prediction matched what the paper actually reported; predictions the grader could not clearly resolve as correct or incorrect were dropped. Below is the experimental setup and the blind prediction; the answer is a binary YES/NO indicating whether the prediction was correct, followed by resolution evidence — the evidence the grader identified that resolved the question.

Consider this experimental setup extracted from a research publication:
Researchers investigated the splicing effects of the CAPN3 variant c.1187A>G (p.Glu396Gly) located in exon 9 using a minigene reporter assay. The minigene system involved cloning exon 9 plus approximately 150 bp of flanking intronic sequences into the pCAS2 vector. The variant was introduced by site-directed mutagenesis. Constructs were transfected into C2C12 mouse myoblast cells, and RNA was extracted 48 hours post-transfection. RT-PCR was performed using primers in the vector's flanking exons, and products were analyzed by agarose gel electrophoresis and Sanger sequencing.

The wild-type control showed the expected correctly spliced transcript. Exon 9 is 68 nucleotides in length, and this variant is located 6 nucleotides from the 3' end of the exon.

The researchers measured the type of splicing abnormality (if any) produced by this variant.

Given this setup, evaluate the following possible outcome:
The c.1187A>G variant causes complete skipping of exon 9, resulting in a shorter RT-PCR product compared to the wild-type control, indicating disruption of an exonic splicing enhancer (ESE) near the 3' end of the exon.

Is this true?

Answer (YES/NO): NO